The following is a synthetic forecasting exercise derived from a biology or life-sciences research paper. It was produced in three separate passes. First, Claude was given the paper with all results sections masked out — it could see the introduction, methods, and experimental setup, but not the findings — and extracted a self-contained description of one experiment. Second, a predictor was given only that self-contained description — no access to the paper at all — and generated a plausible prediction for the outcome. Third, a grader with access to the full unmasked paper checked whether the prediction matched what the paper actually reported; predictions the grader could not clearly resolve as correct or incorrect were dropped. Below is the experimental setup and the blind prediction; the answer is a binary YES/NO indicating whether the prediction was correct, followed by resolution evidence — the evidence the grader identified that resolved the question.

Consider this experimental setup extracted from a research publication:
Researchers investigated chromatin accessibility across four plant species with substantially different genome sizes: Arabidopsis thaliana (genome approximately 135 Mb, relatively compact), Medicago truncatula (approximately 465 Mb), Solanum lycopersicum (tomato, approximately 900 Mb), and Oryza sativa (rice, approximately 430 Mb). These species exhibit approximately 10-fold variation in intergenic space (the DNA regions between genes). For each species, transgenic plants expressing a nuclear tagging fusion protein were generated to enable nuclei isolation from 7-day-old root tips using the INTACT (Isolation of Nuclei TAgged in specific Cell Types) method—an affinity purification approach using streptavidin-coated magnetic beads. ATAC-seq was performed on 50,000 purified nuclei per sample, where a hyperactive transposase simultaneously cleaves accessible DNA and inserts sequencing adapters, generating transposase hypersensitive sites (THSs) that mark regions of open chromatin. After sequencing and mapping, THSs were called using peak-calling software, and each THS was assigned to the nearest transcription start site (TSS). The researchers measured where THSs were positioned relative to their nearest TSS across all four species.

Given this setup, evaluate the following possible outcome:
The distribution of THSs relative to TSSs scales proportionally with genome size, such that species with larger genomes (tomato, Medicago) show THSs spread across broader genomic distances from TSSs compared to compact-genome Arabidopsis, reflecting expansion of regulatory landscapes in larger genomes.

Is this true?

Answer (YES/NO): NO